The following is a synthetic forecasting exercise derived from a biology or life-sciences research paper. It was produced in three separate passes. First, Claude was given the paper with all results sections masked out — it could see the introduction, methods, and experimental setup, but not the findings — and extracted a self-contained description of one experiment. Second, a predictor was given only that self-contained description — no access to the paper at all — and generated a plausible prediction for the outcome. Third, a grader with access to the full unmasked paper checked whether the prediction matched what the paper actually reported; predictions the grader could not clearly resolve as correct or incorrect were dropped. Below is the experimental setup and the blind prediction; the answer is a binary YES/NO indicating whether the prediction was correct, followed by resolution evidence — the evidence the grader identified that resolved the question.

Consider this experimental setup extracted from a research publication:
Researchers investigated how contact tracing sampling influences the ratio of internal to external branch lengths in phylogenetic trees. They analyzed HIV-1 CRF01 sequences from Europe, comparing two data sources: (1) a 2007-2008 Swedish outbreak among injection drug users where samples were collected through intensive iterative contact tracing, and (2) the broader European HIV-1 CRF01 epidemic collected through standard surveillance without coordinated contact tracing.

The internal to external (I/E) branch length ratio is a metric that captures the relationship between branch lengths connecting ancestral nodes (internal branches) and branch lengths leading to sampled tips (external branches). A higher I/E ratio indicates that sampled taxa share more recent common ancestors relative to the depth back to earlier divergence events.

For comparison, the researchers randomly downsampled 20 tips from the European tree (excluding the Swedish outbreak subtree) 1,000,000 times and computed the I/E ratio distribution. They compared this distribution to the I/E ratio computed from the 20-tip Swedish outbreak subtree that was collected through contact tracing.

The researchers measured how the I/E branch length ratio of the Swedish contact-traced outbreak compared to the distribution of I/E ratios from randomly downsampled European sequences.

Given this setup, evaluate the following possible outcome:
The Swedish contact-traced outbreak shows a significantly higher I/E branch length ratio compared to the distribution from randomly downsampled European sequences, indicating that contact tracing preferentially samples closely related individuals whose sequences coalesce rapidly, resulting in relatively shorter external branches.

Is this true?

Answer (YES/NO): YES